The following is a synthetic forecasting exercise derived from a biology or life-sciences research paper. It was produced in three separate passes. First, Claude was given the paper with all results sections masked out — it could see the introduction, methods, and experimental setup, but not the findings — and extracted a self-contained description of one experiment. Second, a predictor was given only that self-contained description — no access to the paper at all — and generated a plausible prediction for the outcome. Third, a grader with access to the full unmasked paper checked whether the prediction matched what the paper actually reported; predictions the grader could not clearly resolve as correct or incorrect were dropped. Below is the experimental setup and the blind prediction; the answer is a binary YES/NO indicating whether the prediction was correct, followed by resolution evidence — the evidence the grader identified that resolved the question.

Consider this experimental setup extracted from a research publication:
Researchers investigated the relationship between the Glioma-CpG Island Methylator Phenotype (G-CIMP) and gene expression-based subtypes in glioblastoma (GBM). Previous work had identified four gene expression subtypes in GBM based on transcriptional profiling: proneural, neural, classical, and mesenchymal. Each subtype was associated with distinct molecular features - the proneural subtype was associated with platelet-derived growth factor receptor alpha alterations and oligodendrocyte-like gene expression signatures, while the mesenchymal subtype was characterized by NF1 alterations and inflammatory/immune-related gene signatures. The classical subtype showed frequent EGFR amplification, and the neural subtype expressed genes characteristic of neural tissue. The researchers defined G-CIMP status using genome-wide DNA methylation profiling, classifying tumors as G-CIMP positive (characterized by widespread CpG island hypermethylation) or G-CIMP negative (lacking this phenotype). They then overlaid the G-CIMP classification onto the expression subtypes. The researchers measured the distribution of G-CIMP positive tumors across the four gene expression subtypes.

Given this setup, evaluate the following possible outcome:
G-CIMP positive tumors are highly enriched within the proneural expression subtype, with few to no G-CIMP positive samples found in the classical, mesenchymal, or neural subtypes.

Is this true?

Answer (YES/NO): YES